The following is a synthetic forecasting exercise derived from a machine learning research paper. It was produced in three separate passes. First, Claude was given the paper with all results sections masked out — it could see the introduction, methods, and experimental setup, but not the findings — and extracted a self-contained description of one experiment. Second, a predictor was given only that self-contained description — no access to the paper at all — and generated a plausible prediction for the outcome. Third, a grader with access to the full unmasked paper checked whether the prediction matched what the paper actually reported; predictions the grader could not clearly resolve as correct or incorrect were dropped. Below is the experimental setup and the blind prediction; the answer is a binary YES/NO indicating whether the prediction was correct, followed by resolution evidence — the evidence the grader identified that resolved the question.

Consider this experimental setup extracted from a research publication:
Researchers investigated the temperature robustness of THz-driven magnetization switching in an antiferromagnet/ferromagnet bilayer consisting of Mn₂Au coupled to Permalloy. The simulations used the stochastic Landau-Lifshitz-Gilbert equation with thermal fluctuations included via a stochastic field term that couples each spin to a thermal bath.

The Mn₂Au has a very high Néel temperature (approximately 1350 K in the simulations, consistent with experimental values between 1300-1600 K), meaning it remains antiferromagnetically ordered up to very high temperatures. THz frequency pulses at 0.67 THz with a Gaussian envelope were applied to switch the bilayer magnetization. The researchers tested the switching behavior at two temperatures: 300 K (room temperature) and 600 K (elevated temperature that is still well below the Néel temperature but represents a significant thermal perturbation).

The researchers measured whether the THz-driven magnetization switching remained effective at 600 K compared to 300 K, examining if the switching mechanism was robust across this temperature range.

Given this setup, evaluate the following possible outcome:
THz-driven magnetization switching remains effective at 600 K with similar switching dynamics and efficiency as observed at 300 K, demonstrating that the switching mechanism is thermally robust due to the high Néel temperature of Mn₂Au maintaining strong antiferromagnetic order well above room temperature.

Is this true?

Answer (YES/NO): NO